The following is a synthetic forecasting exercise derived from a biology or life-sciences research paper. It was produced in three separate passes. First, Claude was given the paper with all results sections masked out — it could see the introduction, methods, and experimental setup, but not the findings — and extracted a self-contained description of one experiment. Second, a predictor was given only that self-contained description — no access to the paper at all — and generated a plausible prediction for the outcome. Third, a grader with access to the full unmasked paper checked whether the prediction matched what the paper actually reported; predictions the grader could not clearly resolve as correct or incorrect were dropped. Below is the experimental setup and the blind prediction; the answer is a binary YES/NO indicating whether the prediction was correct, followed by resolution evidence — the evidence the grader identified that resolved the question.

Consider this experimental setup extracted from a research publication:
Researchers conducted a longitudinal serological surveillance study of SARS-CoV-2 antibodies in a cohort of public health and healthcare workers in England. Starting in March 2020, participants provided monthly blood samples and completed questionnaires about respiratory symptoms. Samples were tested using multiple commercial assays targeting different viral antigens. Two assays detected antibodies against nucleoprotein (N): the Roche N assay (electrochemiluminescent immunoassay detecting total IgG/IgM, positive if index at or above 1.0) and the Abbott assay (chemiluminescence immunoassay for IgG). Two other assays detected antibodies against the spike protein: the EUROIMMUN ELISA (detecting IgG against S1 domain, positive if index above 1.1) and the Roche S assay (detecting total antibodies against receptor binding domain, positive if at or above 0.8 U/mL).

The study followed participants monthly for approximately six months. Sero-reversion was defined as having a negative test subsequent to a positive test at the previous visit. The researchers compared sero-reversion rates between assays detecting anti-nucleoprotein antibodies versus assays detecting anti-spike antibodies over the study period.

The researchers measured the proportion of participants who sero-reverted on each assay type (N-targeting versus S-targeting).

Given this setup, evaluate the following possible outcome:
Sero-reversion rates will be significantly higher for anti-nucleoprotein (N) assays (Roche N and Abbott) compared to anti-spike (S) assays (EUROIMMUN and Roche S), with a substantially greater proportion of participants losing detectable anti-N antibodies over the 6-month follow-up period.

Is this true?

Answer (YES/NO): NO